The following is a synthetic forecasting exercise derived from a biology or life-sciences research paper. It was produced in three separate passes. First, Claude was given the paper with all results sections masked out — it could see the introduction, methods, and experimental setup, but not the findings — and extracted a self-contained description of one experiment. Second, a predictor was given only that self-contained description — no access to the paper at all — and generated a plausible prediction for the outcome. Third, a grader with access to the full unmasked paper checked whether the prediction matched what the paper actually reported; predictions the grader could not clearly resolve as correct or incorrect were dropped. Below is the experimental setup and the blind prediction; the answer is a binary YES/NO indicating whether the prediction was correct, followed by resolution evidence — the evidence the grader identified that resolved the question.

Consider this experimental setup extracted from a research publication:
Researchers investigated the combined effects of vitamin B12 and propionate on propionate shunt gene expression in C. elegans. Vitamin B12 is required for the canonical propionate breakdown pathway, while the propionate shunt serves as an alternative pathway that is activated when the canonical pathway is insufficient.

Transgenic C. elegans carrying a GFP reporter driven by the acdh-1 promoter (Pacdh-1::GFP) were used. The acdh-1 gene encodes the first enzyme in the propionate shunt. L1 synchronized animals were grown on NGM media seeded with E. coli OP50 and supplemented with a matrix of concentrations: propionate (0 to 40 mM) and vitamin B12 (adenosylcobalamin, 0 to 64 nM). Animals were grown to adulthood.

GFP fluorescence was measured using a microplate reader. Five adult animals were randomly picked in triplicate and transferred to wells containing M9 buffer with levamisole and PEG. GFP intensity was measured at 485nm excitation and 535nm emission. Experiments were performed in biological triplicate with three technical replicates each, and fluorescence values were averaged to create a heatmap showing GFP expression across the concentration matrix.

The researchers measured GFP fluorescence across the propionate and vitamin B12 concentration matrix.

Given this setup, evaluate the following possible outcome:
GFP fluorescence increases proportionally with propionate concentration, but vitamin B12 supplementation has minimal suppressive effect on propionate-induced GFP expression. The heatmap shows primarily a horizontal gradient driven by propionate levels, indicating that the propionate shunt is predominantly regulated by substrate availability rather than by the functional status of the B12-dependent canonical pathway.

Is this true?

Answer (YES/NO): NO